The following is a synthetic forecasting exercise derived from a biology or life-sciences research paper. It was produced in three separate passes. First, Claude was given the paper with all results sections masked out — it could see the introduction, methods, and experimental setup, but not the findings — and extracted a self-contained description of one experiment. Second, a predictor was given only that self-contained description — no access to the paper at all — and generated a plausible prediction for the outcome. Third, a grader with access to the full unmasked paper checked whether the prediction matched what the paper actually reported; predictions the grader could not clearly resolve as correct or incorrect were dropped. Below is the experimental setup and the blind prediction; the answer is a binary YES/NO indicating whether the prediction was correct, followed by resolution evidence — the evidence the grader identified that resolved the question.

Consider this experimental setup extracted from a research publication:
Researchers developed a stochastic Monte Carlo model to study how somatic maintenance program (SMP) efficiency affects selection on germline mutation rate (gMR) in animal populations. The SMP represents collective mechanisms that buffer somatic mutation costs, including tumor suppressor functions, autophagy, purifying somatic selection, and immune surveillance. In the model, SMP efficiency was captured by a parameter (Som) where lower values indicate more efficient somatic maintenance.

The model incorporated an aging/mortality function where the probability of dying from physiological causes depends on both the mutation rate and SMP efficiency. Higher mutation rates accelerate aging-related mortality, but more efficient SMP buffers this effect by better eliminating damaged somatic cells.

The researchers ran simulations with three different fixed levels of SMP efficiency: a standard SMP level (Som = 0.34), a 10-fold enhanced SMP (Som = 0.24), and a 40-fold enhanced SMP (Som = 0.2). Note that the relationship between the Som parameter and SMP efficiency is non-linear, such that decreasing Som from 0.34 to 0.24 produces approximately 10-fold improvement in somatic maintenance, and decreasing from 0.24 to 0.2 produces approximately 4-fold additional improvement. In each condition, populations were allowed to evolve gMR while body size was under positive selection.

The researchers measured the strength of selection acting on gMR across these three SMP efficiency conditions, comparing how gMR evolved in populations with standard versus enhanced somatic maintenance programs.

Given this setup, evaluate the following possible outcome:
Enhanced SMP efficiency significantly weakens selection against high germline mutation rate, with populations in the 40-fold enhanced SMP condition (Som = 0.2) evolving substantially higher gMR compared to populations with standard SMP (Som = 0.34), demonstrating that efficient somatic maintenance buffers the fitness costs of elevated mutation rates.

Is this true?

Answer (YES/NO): YES